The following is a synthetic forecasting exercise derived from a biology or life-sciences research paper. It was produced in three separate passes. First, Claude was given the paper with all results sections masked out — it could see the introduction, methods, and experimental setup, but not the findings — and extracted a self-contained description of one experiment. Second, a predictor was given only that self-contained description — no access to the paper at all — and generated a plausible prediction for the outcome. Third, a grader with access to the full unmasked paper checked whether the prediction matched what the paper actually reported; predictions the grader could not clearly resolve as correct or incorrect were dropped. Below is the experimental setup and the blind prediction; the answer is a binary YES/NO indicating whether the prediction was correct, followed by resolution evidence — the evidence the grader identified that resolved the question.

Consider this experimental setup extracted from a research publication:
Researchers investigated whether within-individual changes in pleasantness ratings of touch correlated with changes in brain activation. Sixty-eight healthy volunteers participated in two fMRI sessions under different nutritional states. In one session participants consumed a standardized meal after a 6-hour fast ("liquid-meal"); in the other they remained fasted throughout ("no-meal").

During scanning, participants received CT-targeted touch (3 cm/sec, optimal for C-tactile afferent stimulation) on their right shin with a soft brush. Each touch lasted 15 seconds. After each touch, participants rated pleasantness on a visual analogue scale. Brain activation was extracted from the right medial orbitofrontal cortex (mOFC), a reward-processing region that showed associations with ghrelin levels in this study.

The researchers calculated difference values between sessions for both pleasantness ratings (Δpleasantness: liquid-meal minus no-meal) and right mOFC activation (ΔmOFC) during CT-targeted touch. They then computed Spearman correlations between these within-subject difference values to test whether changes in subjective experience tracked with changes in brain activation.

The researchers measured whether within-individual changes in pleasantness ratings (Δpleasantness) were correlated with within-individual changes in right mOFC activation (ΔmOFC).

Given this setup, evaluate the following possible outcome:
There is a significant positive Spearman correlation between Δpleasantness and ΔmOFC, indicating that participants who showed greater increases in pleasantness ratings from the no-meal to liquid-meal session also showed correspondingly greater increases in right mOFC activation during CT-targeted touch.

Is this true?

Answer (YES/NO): YES